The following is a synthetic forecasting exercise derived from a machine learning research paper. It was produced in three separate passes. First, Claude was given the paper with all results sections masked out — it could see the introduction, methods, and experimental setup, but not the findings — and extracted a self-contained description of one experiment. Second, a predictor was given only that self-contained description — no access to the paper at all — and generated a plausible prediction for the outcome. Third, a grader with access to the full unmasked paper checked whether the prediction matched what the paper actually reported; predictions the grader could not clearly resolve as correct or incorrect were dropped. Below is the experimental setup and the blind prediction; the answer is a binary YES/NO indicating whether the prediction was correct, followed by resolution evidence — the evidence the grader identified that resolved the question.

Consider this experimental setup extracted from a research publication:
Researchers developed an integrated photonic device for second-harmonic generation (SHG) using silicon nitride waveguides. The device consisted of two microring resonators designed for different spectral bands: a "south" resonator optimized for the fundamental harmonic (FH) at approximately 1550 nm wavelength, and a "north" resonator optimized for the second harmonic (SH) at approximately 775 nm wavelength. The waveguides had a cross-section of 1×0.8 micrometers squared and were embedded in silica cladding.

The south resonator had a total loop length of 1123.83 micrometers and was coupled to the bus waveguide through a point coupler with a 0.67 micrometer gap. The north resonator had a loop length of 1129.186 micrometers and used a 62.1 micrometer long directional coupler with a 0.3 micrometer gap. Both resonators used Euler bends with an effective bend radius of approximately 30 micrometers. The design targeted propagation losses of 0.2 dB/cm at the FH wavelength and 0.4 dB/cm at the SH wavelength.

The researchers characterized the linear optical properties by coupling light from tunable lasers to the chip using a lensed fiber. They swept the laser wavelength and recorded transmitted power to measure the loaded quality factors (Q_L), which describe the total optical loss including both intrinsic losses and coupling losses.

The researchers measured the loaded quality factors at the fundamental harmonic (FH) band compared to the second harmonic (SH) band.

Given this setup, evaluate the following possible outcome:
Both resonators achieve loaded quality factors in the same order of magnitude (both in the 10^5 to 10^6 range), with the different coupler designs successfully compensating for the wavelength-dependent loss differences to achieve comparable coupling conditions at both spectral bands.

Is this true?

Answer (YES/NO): YES